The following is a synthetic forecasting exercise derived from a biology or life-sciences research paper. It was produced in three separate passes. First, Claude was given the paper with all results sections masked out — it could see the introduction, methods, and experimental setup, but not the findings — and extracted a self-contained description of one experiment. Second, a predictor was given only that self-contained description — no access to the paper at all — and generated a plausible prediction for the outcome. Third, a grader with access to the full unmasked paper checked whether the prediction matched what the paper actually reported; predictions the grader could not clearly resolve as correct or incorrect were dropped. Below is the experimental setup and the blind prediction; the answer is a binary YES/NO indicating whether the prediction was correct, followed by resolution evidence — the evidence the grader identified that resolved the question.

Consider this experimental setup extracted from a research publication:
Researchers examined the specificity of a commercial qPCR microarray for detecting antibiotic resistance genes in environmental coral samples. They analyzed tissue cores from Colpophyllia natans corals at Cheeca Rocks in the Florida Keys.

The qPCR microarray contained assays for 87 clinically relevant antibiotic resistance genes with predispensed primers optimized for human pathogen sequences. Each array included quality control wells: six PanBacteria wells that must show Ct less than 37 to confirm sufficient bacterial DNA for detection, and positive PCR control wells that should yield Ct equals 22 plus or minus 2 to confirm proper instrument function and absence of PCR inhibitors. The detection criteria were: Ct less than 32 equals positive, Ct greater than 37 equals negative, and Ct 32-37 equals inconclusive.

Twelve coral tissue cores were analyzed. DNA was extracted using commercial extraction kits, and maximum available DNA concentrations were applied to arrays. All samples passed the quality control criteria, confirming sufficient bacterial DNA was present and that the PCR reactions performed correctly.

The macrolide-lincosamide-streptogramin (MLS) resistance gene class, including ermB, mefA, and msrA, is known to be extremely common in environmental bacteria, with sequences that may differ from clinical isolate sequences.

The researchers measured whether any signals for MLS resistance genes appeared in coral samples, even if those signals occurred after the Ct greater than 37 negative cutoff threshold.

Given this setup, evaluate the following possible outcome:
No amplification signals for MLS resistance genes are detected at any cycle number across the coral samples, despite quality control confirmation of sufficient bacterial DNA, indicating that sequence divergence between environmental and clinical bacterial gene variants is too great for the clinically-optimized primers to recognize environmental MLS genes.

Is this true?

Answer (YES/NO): NO